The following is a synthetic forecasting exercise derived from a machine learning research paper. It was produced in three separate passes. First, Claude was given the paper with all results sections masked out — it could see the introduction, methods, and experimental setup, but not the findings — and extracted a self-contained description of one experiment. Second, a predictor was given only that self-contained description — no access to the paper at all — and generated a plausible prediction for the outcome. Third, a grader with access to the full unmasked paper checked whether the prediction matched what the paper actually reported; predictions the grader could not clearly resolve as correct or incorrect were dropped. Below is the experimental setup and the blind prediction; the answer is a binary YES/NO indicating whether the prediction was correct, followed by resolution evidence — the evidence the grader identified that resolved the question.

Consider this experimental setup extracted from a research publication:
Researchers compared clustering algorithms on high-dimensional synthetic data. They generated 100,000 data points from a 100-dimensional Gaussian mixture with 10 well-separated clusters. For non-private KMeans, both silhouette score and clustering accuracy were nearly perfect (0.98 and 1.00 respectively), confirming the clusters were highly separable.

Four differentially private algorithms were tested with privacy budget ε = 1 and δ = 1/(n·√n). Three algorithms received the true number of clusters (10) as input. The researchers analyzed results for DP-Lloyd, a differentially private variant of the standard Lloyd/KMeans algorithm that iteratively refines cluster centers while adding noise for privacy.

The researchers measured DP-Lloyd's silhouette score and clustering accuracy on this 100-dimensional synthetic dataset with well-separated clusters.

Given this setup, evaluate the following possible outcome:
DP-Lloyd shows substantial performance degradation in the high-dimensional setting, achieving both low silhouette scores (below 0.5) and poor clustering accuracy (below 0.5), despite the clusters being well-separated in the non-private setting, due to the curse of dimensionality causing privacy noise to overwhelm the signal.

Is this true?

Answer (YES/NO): NO